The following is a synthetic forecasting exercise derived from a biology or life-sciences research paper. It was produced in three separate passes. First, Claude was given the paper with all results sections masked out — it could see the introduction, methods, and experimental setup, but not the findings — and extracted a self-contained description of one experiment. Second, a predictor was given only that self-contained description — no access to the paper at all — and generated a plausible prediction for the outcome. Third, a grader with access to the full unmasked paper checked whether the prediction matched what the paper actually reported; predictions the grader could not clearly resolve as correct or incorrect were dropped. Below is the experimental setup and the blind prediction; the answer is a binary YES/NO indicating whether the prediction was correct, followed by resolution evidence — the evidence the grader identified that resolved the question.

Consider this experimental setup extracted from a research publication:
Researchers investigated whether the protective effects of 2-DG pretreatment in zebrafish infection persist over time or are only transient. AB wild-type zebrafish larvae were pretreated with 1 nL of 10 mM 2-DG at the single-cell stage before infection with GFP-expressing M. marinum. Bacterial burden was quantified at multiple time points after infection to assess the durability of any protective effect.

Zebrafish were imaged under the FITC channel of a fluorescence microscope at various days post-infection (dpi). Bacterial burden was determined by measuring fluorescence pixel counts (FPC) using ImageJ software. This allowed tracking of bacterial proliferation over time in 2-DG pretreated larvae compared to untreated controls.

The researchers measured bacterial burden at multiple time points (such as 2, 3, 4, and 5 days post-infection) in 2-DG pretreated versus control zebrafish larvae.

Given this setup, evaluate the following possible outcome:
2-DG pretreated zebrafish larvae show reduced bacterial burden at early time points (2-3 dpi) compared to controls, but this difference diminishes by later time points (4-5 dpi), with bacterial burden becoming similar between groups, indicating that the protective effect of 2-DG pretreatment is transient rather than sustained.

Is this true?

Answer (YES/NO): NO